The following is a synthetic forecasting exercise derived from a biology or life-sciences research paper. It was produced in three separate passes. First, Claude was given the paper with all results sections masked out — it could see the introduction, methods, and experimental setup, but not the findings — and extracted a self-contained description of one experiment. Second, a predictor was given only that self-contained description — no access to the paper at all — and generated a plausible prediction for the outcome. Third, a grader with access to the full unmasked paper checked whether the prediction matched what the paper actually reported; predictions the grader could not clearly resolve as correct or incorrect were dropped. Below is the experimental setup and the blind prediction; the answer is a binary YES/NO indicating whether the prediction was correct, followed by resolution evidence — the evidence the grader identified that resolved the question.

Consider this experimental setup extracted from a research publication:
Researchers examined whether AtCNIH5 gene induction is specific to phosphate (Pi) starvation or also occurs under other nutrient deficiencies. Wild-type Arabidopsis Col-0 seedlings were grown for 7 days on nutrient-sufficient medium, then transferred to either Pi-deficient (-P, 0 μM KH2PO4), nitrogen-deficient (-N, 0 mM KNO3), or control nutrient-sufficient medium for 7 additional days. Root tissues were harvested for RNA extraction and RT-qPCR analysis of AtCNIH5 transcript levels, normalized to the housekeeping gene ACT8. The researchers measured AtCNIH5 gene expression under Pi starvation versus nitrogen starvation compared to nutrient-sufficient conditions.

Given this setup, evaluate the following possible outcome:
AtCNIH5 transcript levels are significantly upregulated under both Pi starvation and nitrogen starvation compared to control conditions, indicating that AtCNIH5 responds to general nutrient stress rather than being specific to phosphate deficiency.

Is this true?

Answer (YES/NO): NO